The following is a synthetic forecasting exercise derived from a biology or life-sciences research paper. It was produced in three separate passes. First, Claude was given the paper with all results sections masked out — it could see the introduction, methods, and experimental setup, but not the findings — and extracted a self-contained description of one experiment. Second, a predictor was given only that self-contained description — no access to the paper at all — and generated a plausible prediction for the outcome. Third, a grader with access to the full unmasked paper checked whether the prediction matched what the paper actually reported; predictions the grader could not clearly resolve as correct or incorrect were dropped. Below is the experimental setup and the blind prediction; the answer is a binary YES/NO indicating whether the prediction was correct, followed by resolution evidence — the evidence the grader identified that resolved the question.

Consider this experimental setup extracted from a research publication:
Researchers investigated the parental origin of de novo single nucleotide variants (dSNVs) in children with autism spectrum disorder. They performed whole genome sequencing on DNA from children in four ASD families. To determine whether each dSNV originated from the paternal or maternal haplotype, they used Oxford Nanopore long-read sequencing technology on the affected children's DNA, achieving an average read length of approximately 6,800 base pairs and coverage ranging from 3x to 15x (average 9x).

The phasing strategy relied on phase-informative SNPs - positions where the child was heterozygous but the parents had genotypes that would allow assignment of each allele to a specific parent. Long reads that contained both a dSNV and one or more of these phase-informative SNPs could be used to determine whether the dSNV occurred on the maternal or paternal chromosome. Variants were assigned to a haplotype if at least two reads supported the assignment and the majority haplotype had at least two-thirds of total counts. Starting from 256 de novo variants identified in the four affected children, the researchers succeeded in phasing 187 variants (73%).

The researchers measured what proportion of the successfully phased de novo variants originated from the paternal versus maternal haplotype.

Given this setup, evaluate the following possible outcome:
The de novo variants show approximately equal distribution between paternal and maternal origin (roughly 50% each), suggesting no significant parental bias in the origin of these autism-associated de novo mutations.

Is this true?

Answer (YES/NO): NO